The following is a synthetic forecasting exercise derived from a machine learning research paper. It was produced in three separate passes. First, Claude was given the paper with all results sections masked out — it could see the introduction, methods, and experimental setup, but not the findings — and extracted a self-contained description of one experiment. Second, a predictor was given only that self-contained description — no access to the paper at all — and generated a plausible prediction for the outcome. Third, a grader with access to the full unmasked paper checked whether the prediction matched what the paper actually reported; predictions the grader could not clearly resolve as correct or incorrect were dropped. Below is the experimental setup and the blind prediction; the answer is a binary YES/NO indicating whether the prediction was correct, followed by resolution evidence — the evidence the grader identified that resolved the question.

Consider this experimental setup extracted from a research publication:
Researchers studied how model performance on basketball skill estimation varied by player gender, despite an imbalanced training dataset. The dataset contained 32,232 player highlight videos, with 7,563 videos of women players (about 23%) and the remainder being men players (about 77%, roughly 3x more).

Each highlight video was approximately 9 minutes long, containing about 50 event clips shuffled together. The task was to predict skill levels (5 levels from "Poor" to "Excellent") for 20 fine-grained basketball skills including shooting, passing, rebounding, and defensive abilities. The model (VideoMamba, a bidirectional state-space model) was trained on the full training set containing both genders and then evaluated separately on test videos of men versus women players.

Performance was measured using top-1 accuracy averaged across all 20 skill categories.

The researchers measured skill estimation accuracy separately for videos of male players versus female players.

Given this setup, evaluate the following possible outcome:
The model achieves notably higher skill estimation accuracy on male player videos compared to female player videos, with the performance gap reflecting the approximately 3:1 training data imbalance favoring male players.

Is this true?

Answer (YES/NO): NO